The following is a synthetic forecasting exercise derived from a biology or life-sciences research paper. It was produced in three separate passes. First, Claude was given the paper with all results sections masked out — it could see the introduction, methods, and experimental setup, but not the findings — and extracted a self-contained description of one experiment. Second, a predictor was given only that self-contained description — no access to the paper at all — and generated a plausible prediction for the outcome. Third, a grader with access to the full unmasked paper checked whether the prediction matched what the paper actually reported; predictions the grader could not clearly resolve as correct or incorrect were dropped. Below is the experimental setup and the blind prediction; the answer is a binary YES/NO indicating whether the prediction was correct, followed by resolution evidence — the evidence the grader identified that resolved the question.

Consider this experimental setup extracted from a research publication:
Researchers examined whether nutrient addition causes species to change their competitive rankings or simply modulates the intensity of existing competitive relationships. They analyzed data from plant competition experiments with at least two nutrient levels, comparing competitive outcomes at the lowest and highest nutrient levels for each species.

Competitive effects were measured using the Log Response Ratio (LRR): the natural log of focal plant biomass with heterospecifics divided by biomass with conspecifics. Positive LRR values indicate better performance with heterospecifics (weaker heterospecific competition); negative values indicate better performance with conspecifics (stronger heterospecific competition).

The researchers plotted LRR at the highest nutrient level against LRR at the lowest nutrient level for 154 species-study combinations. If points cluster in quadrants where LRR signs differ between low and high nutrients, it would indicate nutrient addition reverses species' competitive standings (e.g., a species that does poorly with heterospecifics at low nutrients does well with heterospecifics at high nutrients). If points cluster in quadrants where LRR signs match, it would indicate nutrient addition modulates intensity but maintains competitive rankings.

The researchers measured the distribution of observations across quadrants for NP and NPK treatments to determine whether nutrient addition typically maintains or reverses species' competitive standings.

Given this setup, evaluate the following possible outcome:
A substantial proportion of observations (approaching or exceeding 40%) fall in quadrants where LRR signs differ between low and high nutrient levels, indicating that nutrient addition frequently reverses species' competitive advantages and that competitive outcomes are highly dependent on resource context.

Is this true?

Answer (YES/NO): NO